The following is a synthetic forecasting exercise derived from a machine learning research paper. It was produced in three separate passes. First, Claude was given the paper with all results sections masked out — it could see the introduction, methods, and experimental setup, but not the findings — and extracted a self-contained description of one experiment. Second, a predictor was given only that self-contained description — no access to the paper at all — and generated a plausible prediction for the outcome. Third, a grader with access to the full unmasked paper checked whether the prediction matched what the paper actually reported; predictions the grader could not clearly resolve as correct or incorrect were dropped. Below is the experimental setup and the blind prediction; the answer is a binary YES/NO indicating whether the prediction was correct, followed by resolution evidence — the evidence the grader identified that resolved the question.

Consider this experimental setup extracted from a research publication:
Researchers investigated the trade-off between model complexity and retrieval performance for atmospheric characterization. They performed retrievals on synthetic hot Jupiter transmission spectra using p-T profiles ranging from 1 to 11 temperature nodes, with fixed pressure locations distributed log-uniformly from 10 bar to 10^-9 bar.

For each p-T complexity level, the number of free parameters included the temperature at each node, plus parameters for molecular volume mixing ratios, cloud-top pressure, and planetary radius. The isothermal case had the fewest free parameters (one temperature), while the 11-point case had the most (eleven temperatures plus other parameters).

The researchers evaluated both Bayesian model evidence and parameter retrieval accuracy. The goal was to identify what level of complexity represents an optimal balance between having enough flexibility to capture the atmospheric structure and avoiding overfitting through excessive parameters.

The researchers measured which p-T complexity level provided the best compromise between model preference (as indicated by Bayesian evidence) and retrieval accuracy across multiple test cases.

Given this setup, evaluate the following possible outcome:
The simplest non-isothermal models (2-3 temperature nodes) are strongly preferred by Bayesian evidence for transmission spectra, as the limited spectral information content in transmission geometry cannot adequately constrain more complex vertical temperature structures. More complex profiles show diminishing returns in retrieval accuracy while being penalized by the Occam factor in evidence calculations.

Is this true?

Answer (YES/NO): NO